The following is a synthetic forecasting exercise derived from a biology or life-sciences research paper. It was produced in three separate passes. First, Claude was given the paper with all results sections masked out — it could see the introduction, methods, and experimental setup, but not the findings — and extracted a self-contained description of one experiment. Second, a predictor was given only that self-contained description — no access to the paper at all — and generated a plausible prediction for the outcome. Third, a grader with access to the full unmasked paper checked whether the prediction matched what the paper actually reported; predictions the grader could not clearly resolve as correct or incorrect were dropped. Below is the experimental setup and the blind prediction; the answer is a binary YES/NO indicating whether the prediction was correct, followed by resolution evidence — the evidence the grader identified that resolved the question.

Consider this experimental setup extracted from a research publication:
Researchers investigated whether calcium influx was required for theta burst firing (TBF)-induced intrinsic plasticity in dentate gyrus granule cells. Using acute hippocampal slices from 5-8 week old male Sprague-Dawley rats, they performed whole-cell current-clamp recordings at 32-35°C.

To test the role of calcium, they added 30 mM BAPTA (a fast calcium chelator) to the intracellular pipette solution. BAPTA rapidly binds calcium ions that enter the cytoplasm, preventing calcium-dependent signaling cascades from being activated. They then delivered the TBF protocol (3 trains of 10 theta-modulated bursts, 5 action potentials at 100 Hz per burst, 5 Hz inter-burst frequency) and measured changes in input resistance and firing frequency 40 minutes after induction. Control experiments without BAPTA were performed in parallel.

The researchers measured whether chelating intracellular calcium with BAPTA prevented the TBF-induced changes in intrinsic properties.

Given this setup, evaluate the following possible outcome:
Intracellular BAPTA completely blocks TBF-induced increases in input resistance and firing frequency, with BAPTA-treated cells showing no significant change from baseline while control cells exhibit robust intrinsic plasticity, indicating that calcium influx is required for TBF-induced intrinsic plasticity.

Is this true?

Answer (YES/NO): NO